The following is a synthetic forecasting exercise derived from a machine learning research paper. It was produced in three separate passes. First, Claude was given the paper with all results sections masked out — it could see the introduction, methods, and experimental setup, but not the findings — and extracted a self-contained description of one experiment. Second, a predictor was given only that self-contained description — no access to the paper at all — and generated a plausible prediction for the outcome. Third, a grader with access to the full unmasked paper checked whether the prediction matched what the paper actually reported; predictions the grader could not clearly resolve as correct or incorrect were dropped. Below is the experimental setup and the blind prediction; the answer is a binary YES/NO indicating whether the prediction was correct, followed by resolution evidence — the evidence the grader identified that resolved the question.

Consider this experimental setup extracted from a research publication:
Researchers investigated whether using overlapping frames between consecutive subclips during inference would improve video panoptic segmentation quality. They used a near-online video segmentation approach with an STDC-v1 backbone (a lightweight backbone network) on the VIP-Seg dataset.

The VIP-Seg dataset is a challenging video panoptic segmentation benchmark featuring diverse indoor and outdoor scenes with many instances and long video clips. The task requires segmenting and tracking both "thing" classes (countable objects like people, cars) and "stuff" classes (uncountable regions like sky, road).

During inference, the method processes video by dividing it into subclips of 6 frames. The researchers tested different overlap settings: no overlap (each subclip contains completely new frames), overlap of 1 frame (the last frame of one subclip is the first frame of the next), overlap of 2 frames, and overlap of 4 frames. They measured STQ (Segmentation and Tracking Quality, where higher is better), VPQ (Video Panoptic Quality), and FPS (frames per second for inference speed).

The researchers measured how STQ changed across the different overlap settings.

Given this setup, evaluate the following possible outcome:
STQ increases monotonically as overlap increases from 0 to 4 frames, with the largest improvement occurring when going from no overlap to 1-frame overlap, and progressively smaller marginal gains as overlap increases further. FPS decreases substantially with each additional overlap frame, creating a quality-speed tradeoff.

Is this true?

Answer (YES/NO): NO